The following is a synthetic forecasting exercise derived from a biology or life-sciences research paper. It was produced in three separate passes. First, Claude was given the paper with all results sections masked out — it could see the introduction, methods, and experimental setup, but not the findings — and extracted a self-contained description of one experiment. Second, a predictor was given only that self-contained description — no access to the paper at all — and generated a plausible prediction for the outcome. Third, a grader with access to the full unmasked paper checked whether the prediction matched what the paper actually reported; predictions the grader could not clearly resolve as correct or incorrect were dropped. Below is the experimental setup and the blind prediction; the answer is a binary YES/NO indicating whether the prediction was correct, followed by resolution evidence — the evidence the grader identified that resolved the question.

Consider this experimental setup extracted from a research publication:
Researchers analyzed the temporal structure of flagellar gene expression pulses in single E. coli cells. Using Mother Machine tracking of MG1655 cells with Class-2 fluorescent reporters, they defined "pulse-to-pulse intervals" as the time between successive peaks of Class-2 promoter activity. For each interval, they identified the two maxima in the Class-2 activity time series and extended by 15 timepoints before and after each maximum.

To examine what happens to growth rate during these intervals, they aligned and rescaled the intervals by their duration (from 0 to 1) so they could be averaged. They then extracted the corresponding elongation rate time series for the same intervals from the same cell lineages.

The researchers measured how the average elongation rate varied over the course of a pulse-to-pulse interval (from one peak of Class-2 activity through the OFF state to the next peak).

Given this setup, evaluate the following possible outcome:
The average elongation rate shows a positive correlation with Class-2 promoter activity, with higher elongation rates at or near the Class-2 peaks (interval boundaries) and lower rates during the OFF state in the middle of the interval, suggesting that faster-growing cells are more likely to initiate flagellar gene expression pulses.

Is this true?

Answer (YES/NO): YES